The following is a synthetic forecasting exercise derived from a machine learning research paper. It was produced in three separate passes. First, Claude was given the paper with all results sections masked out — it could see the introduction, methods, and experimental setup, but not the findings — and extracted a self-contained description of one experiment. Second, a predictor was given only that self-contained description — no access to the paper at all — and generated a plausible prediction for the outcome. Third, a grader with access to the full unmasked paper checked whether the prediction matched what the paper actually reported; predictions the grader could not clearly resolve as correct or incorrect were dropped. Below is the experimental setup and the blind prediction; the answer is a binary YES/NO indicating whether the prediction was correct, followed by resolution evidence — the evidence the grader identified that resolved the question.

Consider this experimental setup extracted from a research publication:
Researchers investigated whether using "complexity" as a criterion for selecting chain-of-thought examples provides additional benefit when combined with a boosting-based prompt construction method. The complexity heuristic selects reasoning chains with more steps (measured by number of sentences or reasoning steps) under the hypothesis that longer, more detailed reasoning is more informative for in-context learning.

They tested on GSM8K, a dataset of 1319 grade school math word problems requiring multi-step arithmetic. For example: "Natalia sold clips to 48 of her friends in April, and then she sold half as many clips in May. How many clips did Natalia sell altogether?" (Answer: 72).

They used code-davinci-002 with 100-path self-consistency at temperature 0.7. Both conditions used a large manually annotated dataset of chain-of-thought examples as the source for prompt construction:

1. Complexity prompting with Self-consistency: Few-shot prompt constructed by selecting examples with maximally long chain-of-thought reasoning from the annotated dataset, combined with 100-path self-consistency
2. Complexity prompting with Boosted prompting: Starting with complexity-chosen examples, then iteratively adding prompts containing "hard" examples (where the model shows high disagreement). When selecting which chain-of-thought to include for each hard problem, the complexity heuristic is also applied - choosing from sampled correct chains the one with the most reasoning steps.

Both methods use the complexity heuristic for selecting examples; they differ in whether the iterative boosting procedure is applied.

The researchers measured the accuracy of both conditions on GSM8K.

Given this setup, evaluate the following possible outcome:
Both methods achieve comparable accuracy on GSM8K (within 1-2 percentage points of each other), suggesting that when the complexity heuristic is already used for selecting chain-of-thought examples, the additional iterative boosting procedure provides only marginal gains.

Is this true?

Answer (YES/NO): YES